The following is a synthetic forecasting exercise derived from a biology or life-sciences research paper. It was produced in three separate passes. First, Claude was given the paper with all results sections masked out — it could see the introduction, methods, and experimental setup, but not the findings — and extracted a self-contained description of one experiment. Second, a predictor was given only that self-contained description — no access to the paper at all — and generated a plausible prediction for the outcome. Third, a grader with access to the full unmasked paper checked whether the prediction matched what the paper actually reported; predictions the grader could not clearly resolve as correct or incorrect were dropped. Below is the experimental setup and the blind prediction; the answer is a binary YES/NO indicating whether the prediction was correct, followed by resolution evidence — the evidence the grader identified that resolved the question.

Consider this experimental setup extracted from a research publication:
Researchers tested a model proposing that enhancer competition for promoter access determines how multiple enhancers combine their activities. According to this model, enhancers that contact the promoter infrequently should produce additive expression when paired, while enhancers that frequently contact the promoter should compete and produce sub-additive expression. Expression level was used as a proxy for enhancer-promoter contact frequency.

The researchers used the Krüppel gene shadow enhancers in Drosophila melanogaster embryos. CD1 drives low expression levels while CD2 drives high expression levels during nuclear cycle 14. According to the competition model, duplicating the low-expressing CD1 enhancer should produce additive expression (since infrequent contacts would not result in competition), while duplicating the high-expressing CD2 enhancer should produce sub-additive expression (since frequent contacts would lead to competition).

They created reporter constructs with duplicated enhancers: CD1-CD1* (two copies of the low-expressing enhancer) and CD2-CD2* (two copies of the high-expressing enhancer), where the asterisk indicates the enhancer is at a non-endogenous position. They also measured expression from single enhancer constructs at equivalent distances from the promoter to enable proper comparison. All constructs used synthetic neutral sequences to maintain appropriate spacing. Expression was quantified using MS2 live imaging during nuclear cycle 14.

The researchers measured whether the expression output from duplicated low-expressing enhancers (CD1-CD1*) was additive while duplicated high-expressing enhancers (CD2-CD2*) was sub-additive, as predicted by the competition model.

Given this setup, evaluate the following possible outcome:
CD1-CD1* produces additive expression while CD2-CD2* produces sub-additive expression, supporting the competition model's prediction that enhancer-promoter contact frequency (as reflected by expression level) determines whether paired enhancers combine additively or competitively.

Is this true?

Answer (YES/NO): NO